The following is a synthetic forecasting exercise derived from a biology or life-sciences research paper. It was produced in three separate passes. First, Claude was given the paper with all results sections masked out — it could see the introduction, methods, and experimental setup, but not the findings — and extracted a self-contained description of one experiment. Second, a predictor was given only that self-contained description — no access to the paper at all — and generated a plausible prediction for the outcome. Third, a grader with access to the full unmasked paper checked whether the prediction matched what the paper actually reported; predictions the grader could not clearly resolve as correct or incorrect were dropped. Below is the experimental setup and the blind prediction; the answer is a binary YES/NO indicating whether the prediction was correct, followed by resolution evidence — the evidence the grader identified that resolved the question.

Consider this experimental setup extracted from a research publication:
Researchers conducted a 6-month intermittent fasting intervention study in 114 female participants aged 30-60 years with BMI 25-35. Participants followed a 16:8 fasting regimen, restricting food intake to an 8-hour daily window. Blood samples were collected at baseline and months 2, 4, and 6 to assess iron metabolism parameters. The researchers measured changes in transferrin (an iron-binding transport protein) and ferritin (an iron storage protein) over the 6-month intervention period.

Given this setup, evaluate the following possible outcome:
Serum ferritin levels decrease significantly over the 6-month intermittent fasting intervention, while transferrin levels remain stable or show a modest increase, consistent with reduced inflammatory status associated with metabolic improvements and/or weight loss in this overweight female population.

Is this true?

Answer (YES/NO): NO